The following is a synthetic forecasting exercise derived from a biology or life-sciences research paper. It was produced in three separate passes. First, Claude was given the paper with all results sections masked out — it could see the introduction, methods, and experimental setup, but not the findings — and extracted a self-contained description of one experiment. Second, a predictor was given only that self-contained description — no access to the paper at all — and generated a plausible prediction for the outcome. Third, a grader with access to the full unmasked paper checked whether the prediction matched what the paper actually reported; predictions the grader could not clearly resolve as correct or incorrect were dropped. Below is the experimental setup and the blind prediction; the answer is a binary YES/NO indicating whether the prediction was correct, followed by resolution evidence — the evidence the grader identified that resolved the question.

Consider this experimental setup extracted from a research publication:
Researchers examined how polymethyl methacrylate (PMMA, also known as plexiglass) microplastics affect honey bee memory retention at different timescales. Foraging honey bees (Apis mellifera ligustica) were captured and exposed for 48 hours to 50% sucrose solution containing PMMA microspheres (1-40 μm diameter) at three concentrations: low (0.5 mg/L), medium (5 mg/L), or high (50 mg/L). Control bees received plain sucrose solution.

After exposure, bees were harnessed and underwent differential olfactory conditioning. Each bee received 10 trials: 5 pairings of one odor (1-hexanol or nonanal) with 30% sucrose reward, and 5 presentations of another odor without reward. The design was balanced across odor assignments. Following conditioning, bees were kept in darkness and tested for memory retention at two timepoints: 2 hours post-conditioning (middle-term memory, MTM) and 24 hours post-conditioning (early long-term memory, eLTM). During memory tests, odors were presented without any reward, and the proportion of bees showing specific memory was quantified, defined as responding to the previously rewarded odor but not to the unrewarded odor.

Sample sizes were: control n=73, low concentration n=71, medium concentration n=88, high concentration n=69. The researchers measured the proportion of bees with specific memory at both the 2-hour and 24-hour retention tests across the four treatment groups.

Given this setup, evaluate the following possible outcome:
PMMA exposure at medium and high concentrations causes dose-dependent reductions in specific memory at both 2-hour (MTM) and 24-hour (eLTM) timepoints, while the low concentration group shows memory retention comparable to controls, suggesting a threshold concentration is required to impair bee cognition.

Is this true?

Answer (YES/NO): NO